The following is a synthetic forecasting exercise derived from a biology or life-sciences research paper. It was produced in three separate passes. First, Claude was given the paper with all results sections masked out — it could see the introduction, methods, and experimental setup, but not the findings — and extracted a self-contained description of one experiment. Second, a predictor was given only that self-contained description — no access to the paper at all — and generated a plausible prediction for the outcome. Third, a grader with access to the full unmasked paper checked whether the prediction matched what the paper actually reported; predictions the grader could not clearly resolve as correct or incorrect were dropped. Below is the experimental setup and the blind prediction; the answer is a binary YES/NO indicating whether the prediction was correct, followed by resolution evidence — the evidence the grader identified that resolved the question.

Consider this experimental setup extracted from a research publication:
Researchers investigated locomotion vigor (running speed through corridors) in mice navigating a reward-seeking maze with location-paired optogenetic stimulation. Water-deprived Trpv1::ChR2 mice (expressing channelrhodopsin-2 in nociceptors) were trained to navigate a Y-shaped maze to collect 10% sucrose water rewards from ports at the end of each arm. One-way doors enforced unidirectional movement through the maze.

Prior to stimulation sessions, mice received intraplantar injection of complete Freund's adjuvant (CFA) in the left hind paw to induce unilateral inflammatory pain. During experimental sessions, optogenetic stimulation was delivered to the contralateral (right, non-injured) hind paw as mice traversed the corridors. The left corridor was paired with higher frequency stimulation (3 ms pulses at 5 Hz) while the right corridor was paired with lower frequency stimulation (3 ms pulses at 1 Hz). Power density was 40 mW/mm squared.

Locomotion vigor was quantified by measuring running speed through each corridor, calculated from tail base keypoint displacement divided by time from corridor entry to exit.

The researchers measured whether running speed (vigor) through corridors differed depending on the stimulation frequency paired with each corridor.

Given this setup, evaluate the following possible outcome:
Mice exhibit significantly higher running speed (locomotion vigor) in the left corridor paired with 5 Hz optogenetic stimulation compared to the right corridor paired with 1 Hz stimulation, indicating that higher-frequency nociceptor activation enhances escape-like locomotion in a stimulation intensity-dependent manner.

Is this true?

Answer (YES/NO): NO